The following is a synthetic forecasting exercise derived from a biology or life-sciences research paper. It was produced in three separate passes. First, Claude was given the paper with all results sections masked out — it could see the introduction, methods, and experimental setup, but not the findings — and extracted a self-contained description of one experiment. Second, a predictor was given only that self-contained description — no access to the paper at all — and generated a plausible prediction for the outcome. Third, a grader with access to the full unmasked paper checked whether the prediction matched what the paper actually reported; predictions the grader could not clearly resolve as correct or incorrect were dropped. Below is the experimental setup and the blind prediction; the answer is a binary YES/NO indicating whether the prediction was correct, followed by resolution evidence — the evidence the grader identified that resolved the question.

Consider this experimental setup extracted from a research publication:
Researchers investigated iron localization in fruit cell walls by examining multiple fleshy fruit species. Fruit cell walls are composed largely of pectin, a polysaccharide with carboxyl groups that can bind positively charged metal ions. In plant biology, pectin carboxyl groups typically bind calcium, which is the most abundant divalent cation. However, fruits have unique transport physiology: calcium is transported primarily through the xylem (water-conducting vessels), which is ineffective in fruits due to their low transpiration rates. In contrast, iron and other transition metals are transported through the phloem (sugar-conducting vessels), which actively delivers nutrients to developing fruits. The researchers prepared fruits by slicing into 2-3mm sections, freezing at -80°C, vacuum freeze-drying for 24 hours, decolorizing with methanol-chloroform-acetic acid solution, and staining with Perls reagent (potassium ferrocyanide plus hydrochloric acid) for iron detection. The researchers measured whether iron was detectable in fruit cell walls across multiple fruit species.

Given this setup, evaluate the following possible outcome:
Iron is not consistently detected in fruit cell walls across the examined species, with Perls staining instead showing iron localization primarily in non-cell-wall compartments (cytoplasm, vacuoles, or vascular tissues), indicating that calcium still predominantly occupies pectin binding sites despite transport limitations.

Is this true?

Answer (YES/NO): NO